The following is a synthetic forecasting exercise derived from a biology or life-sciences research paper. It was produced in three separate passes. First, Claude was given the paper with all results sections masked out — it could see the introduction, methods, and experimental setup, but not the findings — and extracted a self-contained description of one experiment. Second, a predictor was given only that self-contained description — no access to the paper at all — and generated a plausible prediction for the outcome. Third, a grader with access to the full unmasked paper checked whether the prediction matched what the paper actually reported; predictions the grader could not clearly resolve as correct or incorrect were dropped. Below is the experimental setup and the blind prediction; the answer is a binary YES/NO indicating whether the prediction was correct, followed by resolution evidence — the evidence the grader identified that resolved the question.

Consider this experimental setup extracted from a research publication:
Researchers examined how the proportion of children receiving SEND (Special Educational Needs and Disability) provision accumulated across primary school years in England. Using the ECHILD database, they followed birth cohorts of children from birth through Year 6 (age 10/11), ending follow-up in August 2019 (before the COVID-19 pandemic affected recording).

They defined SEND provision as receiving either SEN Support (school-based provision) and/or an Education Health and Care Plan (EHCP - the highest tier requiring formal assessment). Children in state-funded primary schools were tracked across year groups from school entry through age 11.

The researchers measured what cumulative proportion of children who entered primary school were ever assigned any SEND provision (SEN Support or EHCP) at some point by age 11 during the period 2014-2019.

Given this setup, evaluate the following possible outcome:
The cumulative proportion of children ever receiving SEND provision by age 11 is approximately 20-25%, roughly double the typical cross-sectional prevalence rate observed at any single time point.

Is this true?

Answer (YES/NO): NO